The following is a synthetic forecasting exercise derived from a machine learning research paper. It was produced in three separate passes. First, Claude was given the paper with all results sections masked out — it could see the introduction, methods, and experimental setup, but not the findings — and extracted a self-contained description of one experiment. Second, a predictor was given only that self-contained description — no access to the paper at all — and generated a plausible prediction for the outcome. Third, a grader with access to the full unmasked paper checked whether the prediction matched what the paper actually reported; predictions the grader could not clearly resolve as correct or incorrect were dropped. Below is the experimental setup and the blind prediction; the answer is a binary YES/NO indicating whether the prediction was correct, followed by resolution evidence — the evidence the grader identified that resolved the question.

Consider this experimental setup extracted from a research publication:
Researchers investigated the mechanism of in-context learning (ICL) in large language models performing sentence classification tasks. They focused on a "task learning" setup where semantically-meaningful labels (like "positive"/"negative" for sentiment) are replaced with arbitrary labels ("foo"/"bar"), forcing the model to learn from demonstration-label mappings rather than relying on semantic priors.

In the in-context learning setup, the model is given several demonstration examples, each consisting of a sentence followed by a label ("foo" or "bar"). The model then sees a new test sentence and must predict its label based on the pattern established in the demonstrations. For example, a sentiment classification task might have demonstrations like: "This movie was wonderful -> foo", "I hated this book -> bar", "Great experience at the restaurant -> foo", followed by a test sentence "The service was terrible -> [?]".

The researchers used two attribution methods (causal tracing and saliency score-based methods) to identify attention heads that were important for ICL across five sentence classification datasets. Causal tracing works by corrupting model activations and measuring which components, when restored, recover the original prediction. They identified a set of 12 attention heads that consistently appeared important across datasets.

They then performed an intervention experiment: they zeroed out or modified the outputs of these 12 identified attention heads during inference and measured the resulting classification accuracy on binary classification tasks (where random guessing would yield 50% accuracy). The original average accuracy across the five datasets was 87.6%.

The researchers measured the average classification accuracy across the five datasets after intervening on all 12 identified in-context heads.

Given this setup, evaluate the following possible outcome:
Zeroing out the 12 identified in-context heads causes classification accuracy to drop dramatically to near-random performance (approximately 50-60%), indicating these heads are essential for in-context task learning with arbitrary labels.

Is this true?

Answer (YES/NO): NO